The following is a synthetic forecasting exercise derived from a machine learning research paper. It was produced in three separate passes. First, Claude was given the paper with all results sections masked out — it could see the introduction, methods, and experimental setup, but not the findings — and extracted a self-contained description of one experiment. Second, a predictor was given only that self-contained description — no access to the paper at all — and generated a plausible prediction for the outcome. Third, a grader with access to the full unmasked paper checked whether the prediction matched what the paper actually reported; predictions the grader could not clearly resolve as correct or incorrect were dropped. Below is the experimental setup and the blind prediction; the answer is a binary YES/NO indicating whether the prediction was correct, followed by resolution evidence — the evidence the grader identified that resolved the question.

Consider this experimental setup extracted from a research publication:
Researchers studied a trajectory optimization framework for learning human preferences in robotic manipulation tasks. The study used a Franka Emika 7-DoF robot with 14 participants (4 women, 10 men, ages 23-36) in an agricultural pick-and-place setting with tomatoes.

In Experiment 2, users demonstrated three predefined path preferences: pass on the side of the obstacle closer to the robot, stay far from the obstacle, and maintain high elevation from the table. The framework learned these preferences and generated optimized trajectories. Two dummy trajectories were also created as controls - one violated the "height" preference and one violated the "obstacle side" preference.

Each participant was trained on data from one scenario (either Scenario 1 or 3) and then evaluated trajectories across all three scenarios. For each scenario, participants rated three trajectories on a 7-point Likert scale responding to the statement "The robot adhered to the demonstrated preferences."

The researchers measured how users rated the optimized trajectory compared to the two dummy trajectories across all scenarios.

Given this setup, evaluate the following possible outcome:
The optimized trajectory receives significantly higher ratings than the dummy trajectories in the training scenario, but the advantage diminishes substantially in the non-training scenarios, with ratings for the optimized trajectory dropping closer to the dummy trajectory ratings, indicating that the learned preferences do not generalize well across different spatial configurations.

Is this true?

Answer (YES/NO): NO